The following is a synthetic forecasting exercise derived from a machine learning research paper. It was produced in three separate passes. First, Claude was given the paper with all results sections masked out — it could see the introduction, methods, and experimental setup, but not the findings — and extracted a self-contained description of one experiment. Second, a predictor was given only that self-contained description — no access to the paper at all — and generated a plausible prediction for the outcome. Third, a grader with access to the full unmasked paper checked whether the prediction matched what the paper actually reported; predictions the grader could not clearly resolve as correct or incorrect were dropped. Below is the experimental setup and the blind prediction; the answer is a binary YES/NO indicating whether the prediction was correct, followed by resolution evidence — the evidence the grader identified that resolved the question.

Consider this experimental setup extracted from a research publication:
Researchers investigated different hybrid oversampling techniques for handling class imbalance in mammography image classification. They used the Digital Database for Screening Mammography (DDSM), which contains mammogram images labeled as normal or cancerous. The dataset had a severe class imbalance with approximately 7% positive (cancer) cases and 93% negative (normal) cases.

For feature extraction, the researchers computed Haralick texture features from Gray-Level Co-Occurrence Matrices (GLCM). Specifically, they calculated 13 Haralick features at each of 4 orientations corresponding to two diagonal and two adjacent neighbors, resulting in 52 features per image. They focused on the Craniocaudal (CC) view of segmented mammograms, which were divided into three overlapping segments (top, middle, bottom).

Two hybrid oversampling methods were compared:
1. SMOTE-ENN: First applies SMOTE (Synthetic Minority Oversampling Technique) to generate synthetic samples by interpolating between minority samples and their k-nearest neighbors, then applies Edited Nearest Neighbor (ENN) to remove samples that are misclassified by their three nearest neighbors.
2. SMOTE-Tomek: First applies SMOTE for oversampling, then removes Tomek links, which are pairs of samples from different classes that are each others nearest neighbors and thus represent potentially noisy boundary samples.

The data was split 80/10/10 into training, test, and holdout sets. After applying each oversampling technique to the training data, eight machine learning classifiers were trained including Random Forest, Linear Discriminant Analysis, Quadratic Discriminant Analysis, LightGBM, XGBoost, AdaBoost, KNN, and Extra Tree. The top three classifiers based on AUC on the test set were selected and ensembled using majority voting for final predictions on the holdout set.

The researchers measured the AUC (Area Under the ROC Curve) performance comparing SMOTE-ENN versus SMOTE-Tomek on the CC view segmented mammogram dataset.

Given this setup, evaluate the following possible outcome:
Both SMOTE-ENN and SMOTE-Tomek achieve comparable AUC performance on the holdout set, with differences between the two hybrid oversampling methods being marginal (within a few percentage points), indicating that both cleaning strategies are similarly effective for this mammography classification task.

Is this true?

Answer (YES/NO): NO